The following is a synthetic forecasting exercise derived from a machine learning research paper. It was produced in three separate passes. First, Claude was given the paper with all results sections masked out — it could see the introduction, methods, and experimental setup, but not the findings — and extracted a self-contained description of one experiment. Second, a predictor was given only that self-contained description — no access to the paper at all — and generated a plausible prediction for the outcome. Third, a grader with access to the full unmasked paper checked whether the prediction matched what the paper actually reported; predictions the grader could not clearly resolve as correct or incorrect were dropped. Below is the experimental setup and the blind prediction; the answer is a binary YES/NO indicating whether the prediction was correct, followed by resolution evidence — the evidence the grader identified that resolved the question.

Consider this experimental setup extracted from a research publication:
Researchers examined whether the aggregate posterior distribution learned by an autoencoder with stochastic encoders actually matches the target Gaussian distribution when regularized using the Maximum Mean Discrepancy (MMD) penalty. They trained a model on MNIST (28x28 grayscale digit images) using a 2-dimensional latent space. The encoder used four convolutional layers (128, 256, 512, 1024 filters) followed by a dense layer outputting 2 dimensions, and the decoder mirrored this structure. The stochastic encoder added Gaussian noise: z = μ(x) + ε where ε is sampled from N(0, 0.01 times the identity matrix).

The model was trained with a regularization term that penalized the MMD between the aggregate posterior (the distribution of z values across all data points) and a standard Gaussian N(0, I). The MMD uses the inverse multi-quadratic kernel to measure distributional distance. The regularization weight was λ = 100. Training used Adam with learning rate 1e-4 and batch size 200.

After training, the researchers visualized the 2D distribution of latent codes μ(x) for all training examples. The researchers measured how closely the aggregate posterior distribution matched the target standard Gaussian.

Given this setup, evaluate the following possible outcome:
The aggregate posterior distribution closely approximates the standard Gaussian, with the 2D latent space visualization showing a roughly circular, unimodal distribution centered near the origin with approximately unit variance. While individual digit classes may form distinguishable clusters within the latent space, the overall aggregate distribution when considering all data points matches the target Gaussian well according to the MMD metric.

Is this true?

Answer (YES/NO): NO